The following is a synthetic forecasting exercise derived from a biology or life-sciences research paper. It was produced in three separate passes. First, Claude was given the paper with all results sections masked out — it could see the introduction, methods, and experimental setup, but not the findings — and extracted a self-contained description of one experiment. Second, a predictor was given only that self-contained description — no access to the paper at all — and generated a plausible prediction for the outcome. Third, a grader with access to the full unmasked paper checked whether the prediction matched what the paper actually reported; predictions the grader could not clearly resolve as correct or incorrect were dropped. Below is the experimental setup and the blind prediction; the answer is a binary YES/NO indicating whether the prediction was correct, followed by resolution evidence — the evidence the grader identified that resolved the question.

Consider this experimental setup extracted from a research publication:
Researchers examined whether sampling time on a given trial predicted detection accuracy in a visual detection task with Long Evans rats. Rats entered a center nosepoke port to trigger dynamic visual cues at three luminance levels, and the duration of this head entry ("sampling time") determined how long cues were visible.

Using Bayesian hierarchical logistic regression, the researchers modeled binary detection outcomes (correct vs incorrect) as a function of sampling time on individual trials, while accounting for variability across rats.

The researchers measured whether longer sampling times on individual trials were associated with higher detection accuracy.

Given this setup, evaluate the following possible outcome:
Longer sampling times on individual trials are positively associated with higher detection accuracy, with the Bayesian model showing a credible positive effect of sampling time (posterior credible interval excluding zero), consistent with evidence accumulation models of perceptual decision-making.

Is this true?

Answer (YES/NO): YES